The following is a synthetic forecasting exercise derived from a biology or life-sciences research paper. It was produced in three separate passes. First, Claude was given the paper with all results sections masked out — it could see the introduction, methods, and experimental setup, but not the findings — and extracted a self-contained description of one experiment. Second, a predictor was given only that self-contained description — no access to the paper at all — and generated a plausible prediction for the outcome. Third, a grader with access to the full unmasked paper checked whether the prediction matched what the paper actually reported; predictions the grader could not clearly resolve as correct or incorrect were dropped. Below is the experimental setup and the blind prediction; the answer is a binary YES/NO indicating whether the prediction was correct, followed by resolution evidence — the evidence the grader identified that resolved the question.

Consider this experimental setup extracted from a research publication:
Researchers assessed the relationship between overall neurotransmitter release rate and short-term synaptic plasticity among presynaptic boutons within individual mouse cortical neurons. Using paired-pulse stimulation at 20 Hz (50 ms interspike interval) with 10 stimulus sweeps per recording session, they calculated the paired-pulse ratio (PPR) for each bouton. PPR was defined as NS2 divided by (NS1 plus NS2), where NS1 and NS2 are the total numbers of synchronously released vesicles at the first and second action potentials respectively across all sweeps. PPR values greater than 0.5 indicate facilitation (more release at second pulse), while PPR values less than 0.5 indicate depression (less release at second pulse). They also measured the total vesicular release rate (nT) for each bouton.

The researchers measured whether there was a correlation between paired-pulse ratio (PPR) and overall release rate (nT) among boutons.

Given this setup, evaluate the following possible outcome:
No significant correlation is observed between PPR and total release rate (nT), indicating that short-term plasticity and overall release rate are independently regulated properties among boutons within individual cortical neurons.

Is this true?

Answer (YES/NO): NO